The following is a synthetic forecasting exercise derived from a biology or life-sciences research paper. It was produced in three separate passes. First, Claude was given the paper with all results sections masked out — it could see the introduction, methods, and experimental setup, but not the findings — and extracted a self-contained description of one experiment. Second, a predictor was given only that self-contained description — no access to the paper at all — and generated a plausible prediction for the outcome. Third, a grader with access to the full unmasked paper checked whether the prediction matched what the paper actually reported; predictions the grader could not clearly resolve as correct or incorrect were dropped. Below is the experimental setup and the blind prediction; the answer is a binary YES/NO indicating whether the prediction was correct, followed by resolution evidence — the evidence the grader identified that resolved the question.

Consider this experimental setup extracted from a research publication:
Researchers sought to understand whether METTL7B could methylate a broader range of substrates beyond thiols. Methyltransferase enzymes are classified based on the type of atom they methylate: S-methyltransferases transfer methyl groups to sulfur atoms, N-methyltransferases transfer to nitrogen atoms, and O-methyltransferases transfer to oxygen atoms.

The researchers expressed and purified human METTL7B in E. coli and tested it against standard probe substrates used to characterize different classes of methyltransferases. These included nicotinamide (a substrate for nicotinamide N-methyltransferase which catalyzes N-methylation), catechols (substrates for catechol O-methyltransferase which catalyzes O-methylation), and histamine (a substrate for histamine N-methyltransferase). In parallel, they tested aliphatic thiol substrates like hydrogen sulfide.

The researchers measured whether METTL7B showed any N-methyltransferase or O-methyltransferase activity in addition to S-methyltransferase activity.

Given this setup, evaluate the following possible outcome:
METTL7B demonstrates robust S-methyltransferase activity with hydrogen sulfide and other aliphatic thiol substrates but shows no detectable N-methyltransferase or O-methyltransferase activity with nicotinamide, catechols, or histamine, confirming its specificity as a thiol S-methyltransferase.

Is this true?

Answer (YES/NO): YES